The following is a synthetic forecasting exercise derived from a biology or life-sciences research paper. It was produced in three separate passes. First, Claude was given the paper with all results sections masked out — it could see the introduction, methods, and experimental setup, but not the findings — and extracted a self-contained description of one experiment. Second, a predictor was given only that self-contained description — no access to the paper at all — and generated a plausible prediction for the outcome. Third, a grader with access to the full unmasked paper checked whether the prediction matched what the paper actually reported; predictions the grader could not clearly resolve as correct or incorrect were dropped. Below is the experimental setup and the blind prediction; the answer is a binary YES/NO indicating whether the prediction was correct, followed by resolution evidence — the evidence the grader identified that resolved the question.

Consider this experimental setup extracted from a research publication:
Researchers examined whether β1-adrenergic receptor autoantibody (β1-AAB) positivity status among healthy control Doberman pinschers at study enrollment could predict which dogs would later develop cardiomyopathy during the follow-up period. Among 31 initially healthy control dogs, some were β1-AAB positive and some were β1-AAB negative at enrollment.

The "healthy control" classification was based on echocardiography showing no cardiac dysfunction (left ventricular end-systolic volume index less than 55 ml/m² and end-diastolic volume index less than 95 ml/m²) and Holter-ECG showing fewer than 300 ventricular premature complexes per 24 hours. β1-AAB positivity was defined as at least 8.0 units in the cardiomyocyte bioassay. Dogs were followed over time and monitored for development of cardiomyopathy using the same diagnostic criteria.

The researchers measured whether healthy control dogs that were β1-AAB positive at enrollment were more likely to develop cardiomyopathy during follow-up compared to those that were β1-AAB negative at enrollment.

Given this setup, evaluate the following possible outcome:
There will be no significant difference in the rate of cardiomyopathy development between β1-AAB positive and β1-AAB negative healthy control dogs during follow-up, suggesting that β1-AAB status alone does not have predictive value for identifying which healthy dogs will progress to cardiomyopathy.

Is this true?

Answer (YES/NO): NO